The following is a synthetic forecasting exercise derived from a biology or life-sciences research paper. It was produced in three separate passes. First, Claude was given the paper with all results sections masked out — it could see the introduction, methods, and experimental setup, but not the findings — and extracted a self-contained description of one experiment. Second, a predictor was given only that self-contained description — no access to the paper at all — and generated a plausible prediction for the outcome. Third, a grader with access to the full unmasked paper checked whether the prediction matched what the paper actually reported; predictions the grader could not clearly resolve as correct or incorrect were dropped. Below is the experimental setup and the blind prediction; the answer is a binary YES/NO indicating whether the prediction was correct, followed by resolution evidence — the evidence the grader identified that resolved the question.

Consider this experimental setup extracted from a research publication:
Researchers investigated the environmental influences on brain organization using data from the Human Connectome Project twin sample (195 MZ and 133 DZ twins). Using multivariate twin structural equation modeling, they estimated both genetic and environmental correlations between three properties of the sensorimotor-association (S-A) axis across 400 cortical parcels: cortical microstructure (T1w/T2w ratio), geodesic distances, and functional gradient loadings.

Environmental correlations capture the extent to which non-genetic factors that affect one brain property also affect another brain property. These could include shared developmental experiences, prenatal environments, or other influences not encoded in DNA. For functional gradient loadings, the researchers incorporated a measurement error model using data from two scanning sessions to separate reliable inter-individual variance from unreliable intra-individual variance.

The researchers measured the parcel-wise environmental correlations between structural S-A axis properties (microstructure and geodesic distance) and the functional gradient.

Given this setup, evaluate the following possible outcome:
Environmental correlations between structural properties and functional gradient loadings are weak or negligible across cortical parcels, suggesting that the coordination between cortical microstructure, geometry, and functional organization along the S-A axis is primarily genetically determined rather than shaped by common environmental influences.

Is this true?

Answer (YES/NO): NO